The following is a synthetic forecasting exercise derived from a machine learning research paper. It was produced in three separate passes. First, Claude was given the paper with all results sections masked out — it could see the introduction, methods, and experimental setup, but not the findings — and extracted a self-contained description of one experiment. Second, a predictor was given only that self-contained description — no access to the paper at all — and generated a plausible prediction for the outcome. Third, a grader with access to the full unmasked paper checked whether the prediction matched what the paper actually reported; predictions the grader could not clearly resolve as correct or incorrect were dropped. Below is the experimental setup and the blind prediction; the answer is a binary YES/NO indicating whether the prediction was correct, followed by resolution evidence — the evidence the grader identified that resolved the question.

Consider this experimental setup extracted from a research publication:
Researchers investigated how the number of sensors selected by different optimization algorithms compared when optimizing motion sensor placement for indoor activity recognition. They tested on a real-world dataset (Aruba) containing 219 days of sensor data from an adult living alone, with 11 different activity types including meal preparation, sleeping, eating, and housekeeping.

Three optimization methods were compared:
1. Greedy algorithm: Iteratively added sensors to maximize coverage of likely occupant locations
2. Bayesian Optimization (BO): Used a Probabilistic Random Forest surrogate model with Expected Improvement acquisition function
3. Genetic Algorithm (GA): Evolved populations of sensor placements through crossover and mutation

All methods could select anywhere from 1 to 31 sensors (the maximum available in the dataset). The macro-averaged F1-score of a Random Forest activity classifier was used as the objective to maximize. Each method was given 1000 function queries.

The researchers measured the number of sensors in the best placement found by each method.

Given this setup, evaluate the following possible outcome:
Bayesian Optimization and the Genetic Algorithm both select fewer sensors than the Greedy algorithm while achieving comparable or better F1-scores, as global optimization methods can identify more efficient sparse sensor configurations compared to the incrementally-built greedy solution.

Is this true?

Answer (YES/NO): NO